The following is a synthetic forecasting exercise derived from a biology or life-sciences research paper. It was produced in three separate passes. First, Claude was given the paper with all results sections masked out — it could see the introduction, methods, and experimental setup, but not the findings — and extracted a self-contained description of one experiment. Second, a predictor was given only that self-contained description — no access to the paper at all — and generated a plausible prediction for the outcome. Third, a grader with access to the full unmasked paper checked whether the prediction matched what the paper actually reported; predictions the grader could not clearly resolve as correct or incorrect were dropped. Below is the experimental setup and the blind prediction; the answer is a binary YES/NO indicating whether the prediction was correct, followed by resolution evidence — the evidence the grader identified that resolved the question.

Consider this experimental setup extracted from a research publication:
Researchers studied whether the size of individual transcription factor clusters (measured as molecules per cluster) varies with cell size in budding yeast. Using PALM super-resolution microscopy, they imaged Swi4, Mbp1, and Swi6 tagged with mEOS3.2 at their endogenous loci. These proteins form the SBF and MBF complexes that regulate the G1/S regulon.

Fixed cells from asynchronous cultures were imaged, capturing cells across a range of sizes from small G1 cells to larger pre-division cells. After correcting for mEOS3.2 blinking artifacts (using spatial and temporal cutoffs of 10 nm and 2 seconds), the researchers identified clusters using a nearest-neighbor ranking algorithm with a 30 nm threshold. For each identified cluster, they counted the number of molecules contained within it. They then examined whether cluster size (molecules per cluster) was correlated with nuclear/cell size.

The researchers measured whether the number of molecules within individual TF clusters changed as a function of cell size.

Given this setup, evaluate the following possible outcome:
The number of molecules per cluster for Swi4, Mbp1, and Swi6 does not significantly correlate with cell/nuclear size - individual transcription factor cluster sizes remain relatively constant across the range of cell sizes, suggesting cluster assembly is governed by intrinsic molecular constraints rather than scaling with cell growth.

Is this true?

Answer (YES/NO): YES